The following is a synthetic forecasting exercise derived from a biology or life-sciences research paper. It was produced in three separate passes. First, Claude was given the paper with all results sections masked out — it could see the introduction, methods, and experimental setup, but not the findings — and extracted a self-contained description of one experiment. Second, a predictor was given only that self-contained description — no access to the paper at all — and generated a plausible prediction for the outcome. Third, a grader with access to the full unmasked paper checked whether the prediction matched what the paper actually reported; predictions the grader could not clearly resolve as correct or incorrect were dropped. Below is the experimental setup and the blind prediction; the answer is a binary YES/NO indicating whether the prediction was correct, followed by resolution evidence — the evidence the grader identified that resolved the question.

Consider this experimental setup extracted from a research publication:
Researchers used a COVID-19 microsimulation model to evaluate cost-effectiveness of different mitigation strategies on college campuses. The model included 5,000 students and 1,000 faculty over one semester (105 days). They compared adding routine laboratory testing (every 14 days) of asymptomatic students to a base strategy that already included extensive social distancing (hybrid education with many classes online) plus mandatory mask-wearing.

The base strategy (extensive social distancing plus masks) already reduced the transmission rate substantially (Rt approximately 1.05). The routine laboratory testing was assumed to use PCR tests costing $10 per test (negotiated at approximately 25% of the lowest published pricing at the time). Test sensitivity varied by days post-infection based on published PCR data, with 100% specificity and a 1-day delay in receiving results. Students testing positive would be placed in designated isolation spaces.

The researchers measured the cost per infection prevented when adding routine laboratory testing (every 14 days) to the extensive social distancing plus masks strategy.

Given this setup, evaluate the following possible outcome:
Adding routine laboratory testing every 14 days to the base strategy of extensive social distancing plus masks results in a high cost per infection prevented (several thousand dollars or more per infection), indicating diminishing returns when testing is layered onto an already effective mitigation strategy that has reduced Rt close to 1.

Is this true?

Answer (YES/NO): NO